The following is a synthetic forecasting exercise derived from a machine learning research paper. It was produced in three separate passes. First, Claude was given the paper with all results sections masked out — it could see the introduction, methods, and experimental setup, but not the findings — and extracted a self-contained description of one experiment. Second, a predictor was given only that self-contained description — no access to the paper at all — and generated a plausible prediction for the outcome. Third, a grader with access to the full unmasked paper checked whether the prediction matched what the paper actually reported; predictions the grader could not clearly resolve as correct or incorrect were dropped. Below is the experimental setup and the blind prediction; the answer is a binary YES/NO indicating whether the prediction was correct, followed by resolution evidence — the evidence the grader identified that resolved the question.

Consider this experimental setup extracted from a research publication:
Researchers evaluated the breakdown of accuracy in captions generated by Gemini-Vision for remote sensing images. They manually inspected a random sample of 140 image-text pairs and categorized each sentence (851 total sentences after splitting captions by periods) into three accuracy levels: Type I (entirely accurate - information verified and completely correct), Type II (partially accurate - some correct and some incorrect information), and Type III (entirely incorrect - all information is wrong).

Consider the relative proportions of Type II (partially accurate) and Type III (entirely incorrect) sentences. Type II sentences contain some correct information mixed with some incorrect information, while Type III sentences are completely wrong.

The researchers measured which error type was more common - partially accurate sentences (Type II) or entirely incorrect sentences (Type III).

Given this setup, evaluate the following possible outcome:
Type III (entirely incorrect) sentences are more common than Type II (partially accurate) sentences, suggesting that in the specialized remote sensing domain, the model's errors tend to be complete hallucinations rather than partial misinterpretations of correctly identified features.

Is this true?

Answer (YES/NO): NO